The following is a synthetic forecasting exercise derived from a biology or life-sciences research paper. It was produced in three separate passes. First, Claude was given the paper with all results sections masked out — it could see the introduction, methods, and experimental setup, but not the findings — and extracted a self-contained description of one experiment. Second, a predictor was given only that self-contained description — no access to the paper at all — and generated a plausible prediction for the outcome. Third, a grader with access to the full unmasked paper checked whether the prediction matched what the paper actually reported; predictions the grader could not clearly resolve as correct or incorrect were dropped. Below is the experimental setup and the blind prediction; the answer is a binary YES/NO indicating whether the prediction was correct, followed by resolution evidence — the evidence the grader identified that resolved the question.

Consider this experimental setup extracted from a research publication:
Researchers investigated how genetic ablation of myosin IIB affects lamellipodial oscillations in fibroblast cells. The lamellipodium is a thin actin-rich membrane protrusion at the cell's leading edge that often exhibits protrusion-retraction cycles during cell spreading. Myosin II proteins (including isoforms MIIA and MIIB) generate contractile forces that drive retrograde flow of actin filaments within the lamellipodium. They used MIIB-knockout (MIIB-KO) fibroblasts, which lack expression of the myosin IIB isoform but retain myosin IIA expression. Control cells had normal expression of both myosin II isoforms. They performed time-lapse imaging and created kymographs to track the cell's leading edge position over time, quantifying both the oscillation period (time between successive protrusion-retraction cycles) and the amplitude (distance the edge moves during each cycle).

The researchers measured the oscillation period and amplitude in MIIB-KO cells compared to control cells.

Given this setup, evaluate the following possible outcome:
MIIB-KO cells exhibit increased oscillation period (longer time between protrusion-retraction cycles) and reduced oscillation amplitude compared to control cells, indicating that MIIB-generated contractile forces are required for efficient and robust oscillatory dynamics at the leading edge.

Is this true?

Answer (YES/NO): NO